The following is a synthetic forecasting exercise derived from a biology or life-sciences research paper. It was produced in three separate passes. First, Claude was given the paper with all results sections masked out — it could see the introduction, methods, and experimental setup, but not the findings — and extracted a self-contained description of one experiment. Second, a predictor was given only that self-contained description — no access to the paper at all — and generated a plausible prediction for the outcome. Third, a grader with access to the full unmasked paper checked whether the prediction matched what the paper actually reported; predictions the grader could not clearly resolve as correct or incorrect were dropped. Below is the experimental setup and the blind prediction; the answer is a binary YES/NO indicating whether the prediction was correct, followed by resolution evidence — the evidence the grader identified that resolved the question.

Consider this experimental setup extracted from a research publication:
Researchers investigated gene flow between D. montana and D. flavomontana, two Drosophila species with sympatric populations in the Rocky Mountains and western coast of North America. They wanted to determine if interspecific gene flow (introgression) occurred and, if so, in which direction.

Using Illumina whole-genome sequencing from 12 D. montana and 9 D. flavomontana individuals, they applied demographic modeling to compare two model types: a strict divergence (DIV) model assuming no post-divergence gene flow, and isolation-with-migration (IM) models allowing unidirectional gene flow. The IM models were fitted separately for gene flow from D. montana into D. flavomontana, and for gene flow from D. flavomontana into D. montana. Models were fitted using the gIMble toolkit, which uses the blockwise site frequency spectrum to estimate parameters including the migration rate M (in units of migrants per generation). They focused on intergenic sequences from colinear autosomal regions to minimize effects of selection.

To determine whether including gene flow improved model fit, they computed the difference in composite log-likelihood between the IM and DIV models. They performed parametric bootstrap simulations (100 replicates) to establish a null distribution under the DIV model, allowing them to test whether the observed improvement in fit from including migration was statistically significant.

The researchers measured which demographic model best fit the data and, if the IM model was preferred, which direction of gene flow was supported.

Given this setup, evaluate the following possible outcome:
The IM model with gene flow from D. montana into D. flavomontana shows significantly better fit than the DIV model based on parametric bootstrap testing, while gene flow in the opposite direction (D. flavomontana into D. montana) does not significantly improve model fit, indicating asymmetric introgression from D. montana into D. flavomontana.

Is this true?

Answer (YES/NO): YES